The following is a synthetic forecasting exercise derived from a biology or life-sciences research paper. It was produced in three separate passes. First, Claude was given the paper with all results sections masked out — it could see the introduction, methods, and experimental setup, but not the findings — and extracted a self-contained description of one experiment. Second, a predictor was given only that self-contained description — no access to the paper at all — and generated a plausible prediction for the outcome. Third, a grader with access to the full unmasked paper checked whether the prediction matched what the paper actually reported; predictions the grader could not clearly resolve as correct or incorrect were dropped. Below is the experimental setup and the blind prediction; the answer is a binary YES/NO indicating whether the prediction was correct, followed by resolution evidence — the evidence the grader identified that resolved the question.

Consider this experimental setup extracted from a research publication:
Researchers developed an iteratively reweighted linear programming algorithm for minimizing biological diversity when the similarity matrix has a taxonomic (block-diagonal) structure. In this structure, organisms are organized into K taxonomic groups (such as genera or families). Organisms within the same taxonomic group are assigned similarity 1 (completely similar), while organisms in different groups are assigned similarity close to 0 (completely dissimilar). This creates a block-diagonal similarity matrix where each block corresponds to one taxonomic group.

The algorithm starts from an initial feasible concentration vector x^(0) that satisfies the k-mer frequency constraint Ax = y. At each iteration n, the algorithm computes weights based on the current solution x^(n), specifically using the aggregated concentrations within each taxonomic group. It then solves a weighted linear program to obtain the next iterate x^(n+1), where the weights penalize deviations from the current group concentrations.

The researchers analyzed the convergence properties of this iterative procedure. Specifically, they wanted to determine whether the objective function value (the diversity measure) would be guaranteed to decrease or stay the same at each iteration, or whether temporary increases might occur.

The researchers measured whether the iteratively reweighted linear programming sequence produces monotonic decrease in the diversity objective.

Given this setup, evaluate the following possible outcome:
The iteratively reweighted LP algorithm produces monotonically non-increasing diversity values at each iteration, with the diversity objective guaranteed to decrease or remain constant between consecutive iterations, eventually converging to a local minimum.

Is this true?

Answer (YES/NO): YES